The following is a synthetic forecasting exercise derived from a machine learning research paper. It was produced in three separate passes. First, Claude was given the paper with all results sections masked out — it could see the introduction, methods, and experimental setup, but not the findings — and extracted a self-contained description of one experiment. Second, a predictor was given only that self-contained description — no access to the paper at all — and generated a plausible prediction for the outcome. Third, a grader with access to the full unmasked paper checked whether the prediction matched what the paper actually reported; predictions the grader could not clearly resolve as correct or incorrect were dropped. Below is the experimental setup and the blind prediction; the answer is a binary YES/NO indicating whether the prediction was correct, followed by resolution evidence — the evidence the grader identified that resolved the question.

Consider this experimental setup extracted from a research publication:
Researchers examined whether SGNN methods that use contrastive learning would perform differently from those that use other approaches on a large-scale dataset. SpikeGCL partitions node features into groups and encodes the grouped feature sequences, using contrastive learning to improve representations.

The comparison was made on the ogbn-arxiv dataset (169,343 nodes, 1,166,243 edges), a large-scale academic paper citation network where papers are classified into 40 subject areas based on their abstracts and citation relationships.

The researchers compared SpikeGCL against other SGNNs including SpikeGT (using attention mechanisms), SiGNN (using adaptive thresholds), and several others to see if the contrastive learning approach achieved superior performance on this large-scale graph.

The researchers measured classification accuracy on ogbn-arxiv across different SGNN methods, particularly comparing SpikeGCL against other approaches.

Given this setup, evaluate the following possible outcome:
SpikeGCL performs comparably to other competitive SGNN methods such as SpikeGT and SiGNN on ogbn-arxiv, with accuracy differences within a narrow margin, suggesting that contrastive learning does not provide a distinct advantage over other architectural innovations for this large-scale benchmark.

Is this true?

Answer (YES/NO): NO